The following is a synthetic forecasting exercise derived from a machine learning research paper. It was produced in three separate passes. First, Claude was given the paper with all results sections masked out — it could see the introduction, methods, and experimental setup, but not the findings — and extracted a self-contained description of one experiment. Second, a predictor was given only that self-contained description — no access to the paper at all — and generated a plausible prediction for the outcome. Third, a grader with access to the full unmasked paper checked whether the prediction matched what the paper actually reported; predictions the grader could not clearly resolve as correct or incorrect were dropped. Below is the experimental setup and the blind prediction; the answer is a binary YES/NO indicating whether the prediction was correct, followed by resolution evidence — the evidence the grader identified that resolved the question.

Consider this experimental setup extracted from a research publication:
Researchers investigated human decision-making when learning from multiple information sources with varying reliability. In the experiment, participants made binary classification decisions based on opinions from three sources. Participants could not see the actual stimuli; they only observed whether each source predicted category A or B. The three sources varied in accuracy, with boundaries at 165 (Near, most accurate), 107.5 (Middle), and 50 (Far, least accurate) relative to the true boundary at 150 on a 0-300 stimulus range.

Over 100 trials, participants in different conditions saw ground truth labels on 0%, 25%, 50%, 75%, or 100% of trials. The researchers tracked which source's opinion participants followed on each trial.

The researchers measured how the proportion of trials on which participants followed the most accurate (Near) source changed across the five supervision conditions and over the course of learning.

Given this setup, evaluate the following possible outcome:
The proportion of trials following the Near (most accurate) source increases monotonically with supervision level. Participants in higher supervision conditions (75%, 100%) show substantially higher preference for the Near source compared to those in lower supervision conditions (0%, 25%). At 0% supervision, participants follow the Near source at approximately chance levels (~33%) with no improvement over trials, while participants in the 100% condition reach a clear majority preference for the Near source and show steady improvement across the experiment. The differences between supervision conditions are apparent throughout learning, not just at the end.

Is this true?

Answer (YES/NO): NO